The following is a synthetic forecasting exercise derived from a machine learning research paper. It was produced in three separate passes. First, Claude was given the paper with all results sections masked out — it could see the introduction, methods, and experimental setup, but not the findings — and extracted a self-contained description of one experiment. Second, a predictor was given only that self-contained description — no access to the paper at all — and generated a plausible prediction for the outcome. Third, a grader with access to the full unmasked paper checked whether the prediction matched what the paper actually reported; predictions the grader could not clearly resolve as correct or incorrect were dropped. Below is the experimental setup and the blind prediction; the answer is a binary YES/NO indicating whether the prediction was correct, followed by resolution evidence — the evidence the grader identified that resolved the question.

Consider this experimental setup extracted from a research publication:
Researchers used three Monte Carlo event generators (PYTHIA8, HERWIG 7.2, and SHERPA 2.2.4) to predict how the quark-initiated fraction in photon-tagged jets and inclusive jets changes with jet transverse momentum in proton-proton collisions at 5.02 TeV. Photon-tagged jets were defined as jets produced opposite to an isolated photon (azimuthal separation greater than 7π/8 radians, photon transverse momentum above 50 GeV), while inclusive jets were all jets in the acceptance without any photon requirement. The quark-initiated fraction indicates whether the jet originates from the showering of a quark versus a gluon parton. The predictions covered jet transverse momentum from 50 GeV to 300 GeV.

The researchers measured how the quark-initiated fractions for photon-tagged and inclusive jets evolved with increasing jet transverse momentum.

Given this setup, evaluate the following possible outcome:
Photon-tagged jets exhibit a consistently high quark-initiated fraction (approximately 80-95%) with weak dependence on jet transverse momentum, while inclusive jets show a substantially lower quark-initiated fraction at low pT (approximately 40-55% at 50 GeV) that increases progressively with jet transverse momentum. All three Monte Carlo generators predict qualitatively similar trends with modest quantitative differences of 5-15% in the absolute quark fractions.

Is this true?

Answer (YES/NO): NO